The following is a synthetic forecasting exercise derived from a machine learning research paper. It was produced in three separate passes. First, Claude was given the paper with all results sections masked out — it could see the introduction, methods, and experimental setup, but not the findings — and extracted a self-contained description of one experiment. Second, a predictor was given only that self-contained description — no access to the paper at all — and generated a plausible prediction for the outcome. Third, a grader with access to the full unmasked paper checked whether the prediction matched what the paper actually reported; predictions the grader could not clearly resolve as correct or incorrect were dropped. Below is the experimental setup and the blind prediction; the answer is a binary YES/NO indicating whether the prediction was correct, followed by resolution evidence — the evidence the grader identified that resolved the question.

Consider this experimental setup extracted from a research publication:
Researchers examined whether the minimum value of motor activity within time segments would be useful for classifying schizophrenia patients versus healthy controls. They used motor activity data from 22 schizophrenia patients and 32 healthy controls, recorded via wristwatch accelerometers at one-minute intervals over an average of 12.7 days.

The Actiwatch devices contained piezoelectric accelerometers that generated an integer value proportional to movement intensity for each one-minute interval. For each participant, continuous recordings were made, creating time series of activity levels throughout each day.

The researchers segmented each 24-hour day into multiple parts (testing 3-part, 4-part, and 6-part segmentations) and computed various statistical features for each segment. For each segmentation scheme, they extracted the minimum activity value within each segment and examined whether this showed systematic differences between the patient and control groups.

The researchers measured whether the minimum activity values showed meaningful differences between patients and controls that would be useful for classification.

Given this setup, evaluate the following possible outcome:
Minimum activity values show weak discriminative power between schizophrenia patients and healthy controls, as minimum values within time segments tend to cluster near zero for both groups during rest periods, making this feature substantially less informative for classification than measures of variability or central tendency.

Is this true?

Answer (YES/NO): YES